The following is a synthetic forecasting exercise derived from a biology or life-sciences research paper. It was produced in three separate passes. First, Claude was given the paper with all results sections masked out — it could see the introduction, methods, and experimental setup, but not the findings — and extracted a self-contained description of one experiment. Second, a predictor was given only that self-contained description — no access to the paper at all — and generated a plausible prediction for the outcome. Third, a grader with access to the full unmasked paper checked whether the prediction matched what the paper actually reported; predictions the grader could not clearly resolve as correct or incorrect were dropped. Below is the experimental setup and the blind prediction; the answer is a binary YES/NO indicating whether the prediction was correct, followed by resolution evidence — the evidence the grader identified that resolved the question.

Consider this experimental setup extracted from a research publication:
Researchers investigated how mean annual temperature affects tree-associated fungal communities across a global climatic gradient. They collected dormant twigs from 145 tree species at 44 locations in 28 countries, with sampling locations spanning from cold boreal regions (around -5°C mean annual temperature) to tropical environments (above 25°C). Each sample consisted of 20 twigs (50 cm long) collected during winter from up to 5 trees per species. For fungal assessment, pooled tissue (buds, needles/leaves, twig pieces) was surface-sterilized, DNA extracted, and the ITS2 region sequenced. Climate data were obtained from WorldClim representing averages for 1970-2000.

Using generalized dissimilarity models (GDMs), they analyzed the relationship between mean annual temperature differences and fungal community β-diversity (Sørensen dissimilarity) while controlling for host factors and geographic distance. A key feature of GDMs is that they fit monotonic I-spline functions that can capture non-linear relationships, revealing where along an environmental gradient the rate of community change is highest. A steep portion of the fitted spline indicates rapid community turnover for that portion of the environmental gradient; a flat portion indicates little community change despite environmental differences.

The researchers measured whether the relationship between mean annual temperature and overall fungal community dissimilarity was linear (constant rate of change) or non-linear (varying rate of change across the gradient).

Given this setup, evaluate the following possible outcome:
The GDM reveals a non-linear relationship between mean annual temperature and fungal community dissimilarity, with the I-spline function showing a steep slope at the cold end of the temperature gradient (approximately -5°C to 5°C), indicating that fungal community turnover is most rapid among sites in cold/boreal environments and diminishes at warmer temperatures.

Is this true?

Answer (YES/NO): NO